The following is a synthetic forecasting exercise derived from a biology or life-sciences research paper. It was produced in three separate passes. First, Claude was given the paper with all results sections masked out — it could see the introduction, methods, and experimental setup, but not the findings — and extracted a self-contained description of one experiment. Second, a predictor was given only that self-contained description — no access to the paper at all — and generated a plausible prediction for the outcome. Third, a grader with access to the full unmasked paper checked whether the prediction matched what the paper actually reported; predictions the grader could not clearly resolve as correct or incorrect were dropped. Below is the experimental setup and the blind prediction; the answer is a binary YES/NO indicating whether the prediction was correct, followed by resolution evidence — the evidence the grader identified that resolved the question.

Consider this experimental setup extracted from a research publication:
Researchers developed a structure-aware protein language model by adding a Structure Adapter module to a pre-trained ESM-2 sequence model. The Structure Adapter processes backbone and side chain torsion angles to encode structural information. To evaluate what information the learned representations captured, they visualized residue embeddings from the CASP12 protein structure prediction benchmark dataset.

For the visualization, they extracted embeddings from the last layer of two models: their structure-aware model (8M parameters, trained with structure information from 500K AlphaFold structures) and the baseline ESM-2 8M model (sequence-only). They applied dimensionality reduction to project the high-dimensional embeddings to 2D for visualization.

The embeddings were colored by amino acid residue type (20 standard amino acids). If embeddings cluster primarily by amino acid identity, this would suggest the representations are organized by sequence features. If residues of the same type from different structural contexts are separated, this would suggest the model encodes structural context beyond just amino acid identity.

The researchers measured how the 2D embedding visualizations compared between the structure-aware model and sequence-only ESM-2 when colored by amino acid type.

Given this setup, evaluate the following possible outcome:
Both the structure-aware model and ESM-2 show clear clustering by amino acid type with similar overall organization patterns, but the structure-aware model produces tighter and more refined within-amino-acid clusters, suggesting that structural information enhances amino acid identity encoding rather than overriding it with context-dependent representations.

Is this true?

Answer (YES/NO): NO